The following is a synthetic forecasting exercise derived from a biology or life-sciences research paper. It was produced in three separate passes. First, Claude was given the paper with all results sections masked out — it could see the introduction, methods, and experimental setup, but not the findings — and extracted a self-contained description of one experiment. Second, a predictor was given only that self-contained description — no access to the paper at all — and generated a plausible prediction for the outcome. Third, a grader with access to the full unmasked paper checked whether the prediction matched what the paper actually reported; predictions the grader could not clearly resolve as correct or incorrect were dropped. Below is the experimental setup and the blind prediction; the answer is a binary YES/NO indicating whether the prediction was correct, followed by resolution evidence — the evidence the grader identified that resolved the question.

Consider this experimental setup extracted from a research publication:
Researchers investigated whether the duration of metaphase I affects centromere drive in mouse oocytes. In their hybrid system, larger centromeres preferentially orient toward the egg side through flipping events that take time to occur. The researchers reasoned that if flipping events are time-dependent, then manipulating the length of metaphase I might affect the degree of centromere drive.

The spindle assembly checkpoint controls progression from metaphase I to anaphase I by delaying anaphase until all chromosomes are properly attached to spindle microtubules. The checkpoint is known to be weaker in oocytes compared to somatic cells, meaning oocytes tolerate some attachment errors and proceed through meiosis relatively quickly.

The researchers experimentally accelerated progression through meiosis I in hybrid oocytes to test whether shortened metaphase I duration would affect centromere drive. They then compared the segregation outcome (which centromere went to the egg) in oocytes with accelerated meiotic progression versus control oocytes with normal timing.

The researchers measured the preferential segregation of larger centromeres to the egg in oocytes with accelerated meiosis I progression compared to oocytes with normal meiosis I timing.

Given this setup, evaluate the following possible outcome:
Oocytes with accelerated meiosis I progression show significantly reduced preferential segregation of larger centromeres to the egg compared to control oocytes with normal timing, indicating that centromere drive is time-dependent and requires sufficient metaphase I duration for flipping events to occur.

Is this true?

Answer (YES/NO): YES